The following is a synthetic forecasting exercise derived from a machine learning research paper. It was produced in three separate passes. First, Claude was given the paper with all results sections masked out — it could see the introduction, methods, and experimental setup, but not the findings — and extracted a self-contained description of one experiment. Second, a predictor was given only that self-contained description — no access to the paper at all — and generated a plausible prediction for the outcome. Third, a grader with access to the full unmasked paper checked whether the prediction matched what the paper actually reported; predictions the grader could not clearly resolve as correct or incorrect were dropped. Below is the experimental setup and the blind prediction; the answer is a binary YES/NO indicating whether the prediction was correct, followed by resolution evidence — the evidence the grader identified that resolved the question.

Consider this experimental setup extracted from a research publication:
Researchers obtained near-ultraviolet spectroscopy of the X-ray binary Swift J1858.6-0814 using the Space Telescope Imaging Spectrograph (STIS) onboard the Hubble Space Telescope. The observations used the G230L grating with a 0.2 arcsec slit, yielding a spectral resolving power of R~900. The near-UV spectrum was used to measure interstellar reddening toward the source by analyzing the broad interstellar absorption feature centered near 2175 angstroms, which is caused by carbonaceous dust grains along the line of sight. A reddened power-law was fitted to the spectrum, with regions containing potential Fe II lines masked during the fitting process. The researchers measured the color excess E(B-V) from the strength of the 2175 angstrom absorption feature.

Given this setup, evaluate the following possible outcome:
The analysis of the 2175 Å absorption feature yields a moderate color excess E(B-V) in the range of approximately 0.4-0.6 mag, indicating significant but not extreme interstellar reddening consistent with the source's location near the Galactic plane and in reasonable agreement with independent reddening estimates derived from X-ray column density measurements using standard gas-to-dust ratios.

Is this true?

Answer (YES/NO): NO